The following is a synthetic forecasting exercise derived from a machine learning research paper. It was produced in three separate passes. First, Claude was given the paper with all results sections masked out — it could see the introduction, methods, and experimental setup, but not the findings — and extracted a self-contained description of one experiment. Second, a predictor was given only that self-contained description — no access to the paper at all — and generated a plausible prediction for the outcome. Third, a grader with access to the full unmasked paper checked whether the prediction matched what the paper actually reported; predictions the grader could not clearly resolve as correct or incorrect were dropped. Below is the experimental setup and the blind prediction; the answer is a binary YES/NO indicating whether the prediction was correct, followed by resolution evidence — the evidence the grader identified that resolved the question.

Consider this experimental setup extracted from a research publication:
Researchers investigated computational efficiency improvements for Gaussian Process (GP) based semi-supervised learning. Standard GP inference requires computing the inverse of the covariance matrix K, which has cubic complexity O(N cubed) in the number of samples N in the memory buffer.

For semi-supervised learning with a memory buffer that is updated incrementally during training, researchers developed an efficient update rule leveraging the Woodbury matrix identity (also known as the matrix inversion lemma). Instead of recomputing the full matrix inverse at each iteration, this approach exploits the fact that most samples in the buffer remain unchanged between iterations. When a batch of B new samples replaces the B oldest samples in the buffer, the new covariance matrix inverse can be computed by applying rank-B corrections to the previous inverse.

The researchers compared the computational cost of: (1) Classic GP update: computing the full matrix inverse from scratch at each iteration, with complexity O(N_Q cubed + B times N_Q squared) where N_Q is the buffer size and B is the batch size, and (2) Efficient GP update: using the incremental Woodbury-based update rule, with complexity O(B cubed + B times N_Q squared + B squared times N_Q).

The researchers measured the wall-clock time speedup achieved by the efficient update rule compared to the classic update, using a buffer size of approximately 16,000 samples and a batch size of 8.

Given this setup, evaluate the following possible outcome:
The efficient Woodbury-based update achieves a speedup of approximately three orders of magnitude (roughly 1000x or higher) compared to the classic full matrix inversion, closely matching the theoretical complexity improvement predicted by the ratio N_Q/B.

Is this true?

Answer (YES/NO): NO